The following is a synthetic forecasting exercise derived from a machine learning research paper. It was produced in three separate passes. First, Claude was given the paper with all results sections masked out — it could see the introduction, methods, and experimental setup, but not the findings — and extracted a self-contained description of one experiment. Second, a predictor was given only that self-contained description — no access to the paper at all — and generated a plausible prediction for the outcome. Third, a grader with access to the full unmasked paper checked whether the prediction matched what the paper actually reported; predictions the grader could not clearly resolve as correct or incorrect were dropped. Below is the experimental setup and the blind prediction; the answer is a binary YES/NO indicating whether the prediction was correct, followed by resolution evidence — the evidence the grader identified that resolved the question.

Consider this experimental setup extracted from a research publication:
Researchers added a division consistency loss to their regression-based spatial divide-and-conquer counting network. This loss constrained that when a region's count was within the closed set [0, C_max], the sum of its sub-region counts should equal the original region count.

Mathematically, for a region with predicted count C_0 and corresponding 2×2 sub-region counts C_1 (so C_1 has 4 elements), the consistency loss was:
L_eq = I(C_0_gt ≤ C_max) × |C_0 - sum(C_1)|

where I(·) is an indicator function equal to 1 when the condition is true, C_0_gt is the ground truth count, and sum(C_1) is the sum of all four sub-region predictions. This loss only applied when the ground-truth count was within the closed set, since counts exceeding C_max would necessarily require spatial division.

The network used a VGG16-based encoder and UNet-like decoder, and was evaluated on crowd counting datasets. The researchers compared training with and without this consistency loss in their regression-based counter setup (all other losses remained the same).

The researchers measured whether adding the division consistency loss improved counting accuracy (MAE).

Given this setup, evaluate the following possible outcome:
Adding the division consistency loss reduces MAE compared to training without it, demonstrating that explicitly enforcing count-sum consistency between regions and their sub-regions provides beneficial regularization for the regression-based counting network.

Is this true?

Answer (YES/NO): YES